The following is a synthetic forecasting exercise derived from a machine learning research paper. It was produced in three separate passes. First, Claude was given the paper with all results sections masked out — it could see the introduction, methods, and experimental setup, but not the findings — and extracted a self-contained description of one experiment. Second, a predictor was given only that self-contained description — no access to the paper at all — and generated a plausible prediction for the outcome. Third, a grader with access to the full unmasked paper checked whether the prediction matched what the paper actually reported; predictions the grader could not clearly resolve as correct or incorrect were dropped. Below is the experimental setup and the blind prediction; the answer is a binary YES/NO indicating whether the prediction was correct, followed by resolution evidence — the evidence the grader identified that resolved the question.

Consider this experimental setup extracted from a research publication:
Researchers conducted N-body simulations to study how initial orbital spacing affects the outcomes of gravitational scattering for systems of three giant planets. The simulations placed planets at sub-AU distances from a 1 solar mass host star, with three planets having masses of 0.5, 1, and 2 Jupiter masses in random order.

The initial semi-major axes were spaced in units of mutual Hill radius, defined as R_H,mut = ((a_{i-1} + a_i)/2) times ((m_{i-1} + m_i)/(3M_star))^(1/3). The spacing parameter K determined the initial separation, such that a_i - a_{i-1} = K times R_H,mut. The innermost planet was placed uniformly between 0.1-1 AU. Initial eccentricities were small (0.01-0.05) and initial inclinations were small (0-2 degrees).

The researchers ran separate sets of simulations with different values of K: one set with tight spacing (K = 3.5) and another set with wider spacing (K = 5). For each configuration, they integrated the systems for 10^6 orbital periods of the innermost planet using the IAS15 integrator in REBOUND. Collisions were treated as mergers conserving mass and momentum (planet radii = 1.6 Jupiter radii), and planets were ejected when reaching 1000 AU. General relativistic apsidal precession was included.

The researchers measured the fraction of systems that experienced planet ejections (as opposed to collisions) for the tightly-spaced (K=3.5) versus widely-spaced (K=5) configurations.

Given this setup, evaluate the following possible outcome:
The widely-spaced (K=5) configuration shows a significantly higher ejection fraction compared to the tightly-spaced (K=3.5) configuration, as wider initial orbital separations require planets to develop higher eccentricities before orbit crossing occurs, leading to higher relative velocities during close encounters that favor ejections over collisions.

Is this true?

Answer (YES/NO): NO